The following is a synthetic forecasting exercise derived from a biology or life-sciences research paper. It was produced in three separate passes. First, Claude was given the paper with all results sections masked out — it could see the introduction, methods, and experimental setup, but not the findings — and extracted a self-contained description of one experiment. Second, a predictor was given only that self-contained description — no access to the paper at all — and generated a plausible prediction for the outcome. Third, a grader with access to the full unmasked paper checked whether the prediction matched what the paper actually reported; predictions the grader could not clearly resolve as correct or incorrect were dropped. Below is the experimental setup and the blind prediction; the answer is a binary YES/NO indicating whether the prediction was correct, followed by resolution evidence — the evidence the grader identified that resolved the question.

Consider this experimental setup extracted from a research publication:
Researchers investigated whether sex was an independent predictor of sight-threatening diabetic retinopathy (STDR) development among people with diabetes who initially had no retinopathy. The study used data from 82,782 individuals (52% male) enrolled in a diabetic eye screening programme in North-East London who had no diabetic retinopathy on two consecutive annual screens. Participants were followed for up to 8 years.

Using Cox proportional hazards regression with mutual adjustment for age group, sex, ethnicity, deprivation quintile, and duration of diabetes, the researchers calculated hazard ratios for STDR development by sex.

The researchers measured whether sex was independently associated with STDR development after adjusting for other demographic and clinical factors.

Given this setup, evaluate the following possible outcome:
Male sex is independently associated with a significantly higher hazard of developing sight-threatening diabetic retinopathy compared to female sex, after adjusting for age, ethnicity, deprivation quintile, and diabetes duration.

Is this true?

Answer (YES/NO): NO